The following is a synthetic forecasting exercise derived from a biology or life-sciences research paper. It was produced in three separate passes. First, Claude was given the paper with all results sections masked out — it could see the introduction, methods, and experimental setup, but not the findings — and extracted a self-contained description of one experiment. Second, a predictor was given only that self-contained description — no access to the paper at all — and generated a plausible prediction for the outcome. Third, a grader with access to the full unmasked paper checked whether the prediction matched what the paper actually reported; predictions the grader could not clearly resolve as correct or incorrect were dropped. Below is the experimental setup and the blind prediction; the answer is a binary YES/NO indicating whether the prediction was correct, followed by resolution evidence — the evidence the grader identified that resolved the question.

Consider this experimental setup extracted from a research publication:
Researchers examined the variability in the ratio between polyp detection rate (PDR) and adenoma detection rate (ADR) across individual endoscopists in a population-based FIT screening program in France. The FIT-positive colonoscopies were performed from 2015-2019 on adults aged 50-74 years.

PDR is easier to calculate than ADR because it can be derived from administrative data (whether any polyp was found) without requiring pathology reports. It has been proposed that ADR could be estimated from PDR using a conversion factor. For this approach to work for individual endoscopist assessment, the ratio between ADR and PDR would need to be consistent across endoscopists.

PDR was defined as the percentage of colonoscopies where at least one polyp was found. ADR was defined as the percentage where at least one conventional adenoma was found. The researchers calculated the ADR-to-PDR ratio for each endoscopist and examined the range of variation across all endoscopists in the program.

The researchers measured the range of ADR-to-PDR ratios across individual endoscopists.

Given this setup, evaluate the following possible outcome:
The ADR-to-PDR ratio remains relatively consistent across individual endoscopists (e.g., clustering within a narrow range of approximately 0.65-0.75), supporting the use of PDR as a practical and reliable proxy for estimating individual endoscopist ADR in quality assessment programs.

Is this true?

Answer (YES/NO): NO